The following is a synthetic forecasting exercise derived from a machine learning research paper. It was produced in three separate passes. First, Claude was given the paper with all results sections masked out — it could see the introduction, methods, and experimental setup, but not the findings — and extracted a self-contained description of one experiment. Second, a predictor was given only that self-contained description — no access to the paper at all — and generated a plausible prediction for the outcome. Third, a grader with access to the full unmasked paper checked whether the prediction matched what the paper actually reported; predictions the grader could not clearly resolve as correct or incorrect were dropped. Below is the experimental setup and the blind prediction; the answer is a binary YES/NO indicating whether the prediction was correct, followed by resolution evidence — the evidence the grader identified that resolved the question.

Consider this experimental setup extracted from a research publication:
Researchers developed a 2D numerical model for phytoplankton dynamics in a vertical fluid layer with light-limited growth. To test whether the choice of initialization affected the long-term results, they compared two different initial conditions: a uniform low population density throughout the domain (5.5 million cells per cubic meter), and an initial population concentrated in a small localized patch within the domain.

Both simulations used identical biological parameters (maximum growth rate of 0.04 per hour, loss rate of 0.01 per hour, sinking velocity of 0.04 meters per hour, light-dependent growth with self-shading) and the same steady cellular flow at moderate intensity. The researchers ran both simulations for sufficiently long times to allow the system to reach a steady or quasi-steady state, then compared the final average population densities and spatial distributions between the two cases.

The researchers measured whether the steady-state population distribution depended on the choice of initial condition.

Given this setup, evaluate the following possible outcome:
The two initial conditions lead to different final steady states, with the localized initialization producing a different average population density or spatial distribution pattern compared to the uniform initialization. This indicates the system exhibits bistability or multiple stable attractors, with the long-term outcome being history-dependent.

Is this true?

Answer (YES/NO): NO